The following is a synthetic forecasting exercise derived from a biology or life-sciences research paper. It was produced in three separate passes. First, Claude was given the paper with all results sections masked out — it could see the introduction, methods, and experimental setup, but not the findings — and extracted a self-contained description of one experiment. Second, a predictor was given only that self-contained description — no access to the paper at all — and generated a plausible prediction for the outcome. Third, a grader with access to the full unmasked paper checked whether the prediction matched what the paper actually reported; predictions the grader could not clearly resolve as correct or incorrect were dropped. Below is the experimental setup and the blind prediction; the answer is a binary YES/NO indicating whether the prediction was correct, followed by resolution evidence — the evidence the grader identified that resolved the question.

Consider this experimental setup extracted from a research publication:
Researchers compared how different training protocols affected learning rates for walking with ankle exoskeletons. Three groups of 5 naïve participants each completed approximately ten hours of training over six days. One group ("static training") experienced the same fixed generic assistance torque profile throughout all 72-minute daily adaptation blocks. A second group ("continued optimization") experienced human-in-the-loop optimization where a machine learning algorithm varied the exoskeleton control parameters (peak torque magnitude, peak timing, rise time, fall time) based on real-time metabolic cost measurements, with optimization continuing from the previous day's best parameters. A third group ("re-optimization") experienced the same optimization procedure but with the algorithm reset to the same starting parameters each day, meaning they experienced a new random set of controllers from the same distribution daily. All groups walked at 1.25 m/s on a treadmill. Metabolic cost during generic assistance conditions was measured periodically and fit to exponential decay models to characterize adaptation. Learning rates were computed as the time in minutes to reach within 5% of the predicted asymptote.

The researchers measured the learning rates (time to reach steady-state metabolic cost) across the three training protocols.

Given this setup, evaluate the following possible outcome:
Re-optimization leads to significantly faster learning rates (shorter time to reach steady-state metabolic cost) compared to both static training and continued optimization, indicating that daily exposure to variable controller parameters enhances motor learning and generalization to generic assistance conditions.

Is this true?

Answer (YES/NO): NO